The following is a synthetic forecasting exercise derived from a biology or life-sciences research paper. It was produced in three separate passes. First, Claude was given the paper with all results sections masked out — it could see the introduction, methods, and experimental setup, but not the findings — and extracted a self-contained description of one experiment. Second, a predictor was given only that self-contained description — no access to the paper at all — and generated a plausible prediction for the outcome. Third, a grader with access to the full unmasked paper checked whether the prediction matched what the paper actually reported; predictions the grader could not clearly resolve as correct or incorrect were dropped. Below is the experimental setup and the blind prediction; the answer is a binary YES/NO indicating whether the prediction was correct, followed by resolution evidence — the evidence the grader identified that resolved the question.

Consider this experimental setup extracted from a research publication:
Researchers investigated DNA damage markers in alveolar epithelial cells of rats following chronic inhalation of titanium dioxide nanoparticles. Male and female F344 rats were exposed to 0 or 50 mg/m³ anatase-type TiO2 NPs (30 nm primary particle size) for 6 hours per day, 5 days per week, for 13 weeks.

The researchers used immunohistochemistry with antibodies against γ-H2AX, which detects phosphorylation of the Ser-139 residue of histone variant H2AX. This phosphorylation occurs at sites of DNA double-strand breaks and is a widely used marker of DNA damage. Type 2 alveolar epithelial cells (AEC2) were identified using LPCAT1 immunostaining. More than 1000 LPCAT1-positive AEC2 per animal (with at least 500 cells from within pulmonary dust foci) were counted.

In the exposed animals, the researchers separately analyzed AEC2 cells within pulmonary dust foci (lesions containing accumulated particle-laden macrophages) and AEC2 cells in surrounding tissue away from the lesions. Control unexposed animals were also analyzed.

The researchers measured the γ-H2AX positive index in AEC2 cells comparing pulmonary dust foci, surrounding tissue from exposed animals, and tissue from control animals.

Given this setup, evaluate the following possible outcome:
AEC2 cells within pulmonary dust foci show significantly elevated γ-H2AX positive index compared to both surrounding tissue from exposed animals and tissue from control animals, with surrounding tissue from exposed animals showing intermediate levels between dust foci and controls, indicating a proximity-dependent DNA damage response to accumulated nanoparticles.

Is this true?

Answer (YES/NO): NO